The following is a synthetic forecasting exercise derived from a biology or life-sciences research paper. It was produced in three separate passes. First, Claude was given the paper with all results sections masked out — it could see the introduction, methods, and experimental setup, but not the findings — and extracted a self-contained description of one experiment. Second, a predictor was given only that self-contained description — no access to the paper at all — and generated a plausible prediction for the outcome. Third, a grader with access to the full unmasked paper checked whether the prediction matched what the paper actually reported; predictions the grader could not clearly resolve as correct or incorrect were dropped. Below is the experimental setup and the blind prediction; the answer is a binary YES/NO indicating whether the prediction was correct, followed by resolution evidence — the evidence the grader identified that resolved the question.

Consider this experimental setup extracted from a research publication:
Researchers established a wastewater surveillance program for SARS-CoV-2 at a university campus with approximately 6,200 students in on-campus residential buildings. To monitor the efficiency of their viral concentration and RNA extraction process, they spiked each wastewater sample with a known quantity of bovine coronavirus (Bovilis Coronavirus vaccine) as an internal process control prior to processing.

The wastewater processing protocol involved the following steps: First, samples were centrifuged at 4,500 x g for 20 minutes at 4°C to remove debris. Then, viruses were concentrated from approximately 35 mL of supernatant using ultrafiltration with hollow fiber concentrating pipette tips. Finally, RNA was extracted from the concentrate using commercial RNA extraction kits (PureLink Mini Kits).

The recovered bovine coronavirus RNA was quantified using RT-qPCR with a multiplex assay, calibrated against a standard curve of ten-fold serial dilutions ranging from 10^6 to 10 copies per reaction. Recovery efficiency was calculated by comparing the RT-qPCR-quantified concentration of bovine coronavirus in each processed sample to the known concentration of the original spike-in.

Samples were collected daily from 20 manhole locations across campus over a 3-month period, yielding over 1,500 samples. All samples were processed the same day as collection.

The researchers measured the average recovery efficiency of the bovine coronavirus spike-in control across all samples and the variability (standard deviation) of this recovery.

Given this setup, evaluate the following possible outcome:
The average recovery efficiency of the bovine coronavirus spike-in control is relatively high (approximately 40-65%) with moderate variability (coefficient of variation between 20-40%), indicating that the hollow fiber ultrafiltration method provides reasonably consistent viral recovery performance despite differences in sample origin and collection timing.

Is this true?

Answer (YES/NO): NO